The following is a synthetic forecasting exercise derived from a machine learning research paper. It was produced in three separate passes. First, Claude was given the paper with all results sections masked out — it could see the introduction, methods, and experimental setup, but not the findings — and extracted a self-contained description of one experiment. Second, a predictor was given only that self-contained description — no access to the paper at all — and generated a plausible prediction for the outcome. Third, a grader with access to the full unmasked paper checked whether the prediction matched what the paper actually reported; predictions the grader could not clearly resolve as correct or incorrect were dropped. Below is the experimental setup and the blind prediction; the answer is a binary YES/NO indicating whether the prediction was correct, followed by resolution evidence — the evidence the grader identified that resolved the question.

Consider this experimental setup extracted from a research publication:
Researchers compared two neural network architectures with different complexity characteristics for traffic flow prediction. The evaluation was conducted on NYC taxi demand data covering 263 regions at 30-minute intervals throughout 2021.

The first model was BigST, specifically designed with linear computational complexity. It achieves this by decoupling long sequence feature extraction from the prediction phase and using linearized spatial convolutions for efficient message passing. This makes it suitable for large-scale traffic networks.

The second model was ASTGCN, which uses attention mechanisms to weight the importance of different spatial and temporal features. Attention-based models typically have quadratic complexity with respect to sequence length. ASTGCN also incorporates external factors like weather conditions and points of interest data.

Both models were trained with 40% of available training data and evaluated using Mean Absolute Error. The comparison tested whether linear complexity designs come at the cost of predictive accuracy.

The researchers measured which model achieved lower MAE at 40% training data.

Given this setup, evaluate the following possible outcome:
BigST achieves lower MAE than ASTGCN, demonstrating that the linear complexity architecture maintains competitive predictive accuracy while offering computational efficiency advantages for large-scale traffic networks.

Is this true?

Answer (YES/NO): YES